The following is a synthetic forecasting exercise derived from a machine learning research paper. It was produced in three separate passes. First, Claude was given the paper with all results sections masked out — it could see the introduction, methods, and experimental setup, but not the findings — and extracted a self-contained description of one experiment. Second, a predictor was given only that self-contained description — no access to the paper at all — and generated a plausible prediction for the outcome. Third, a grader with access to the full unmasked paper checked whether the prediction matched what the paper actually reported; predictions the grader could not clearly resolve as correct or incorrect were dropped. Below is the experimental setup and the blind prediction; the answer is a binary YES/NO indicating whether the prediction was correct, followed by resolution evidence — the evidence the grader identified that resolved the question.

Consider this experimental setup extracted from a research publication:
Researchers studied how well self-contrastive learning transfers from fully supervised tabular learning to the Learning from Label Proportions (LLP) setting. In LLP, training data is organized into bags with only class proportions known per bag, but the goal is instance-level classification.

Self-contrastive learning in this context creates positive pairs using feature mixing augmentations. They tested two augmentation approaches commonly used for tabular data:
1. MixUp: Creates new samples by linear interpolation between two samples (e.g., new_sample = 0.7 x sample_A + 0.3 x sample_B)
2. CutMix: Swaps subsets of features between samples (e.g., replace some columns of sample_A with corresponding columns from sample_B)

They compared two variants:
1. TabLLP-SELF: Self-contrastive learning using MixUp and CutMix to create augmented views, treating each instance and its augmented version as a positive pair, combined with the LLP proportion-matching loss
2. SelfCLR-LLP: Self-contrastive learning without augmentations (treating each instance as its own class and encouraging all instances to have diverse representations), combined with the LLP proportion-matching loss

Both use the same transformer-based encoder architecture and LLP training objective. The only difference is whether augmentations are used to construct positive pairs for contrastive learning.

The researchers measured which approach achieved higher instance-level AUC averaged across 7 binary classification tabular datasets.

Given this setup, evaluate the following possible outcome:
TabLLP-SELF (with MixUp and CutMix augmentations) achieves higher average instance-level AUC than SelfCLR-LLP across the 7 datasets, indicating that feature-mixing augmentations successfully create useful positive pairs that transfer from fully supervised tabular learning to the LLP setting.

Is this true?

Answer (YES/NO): NO